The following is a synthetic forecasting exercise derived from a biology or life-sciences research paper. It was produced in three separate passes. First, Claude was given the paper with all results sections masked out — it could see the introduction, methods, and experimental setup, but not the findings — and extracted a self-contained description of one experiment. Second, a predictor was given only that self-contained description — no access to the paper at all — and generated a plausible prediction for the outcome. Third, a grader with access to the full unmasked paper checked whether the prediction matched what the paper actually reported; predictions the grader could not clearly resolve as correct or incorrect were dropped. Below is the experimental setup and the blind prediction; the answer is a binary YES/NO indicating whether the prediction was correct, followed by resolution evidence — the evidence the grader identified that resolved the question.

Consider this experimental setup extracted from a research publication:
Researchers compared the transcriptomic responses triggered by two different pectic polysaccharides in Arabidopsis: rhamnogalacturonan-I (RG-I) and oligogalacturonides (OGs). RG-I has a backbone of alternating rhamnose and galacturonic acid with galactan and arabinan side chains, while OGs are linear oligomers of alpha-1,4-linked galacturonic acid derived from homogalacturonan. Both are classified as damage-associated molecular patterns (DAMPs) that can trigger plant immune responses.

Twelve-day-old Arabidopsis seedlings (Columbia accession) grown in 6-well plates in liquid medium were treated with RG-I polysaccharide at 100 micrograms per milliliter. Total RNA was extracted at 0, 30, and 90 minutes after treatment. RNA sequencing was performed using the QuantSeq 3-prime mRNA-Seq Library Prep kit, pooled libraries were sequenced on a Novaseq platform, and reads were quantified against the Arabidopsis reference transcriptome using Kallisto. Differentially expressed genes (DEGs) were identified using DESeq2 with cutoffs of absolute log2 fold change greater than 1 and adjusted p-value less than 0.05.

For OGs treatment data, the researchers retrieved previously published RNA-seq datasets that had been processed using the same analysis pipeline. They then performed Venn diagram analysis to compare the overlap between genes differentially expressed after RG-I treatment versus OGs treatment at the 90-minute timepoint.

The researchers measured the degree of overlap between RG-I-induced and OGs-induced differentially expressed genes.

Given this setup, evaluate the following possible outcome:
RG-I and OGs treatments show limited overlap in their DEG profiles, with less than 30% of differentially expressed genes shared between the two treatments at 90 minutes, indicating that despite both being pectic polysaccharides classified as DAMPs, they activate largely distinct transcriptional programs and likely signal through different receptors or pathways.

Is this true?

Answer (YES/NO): NO